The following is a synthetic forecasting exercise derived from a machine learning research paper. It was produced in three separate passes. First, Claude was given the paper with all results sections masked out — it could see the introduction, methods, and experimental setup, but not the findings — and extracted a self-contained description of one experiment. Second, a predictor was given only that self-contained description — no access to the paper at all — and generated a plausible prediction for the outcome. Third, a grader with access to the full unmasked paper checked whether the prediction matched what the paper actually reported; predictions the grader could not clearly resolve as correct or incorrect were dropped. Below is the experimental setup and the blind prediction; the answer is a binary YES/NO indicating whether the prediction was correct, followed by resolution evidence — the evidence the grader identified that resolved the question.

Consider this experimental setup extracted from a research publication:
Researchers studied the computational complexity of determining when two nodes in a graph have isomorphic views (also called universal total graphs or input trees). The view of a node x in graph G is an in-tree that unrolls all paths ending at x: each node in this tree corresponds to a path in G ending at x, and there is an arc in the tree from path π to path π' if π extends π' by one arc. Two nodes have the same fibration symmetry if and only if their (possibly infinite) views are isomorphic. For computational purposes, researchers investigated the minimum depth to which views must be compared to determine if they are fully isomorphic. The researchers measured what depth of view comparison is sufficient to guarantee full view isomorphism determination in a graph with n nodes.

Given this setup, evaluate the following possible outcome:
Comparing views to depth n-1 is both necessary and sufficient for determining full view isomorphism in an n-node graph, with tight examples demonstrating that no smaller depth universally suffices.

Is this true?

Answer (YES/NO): NO